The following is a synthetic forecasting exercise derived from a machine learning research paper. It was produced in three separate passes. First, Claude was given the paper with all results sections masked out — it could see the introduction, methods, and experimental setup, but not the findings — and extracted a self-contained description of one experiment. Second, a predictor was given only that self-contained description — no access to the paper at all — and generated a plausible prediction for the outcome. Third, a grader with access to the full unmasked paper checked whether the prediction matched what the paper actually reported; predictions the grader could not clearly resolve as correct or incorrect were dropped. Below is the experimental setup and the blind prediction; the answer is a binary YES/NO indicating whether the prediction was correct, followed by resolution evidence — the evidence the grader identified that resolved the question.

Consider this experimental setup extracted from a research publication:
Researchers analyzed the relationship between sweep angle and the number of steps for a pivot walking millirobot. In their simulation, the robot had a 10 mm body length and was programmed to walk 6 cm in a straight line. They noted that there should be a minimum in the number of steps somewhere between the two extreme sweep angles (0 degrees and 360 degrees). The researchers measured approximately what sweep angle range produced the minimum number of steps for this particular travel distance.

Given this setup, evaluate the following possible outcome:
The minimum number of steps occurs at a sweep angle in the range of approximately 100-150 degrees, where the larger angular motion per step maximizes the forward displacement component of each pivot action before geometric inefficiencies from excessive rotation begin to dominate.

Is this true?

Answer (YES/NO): NO